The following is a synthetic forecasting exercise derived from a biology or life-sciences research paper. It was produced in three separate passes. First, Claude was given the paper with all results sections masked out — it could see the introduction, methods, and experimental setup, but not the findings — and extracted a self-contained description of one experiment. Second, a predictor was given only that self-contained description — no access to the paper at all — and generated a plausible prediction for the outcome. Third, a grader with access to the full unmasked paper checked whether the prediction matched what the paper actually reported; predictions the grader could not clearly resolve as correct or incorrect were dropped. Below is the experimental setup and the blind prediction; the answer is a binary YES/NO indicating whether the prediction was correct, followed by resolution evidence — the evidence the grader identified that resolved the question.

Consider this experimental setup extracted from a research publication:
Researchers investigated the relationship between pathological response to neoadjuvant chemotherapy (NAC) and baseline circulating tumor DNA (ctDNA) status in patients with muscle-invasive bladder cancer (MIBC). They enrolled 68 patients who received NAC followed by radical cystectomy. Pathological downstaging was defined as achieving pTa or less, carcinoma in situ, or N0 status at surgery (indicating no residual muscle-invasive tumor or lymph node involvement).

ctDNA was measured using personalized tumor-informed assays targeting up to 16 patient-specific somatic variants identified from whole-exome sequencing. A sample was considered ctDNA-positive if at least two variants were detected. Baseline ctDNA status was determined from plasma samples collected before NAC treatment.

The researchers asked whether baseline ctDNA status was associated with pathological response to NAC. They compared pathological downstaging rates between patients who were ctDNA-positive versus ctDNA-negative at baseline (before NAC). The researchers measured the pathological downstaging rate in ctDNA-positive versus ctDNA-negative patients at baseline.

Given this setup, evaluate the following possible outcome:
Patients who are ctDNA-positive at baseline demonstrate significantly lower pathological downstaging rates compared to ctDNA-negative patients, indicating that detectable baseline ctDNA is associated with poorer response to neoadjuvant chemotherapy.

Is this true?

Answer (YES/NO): YES